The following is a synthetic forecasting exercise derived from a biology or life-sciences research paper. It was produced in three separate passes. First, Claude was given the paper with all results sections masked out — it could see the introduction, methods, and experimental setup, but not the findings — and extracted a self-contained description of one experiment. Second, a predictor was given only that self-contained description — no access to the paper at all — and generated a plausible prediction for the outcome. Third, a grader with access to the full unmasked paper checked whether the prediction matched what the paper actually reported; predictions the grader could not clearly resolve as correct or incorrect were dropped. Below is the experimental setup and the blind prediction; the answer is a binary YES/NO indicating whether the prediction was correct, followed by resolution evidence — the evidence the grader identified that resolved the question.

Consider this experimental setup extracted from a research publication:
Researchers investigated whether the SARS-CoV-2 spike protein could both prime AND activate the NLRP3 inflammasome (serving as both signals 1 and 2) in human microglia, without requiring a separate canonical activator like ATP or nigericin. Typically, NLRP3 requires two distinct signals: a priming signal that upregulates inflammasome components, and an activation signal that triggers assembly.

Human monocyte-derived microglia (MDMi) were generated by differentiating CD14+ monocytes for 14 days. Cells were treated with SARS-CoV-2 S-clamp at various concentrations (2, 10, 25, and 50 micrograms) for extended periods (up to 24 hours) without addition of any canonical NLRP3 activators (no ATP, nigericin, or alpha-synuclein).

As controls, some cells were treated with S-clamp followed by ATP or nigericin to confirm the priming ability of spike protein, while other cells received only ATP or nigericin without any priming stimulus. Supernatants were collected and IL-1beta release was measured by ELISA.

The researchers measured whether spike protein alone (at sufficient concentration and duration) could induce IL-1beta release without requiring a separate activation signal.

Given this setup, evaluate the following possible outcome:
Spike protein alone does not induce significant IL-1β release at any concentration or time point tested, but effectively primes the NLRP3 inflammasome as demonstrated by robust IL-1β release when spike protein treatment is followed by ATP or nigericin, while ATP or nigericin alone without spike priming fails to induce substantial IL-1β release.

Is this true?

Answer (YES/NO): NO